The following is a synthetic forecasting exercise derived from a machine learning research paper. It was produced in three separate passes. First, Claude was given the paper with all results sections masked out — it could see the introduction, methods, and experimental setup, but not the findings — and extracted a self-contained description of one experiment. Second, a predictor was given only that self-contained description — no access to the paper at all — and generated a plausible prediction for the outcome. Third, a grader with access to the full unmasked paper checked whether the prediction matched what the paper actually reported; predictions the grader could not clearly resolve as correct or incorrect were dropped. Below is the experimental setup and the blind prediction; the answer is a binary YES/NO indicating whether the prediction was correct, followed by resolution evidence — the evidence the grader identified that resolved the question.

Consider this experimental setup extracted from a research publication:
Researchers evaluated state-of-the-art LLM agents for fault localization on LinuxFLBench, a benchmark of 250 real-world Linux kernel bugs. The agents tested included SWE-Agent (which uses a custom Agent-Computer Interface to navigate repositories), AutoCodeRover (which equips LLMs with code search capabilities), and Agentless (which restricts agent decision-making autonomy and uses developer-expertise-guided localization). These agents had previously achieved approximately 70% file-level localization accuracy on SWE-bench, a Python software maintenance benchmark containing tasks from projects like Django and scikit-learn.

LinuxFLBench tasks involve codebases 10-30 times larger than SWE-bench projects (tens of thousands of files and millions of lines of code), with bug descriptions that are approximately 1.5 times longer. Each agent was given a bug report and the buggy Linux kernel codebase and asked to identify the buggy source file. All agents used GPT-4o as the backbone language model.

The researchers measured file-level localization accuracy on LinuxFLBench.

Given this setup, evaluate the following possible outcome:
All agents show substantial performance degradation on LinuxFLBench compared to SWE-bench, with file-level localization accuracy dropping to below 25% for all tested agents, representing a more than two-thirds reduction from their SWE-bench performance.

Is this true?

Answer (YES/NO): NO